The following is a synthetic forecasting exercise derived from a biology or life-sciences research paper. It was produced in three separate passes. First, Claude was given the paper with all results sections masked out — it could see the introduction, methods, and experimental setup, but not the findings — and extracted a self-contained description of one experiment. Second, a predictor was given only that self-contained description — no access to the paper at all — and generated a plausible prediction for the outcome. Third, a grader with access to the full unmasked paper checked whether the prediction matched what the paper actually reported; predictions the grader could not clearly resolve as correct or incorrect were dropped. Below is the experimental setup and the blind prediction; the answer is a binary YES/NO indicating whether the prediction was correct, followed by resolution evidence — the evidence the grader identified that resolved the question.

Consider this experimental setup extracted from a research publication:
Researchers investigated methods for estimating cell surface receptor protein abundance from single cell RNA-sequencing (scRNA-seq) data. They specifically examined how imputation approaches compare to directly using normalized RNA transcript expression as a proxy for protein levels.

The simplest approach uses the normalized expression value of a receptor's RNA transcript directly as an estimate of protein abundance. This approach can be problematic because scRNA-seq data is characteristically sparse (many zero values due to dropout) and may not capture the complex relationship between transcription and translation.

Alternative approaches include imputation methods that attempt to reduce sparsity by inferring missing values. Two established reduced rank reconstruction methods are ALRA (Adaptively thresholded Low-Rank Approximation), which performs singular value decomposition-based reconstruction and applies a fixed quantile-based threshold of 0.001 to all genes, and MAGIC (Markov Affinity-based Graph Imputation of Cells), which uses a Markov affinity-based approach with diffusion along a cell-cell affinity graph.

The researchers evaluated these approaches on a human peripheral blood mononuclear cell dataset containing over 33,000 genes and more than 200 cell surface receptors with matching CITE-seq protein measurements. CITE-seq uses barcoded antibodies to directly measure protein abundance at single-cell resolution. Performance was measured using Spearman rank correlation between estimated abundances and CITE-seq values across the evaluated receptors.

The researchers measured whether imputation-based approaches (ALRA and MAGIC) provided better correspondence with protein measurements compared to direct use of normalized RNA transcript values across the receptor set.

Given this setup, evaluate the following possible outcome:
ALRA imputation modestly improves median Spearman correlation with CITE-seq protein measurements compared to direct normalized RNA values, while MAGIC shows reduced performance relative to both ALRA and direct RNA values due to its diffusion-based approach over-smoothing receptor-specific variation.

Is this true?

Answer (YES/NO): NO